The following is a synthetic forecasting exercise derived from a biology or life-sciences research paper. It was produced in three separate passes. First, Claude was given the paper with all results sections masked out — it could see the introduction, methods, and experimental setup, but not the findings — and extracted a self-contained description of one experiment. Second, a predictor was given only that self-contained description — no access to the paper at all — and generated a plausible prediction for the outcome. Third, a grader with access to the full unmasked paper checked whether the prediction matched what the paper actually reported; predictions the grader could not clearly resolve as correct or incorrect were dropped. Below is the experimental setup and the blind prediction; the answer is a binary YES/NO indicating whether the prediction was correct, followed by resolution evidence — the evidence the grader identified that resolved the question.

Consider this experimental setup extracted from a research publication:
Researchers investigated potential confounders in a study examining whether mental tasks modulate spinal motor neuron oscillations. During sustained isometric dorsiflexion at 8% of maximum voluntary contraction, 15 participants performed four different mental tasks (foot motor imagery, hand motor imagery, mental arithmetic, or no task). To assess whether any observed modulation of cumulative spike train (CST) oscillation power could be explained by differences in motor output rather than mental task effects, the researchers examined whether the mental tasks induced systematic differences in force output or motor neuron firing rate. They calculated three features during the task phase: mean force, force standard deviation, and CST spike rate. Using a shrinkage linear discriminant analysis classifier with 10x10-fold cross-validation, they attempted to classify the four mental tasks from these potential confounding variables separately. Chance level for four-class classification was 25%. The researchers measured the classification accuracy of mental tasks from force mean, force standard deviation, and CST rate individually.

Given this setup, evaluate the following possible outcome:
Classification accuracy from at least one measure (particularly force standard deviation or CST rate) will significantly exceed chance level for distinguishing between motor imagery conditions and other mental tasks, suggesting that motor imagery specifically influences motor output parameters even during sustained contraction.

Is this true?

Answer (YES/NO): NO